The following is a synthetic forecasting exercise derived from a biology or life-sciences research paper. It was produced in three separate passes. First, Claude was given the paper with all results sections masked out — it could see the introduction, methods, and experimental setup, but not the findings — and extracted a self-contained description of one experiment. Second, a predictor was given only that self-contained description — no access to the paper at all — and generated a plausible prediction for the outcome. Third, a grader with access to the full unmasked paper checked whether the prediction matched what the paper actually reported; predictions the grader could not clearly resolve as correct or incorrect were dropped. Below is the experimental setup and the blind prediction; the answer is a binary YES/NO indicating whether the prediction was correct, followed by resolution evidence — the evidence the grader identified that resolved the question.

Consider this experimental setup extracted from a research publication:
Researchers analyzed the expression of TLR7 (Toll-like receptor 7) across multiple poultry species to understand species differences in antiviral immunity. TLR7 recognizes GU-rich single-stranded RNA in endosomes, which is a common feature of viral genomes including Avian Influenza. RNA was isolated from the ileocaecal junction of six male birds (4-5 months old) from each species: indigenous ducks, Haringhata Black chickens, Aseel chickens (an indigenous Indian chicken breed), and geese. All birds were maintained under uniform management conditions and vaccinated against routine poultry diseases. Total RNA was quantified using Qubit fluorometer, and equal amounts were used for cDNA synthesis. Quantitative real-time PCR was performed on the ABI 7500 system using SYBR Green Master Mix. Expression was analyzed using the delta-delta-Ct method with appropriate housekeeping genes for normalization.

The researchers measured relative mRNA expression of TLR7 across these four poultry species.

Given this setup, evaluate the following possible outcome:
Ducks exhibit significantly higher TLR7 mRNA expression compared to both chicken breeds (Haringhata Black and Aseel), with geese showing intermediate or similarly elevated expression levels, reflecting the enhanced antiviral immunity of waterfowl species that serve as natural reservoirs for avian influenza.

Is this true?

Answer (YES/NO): NO